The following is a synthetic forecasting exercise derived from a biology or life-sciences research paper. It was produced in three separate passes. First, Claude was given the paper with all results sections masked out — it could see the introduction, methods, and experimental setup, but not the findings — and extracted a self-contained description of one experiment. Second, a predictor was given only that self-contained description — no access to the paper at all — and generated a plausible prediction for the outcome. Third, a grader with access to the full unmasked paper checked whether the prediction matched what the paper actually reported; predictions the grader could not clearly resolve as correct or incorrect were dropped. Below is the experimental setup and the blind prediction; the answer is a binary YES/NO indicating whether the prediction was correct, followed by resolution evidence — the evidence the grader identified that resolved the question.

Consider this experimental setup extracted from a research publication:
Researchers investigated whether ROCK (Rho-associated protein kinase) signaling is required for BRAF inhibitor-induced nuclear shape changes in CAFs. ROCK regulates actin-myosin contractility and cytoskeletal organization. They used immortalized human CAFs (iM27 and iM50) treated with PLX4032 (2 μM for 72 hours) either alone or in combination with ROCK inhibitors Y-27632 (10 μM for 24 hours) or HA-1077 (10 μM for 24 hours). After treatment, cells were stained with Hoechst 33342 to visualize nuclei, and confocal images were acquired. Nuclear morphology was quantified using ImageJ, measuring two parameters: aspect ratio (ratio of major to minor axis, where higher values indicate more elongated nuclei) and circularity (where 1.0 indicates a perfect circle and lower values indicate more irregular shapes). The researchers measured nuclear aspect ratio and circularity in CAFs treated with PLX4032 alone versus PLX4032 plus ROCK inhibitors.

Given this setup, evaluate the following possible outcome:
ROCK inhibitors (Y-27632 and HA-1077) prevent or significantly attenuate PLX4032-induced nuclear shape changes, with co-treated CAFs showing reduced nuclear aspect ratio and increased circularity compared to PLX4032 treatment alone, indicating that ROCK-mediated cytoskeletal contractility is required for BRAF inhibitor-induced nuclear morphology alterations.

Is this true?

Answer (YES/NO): YES